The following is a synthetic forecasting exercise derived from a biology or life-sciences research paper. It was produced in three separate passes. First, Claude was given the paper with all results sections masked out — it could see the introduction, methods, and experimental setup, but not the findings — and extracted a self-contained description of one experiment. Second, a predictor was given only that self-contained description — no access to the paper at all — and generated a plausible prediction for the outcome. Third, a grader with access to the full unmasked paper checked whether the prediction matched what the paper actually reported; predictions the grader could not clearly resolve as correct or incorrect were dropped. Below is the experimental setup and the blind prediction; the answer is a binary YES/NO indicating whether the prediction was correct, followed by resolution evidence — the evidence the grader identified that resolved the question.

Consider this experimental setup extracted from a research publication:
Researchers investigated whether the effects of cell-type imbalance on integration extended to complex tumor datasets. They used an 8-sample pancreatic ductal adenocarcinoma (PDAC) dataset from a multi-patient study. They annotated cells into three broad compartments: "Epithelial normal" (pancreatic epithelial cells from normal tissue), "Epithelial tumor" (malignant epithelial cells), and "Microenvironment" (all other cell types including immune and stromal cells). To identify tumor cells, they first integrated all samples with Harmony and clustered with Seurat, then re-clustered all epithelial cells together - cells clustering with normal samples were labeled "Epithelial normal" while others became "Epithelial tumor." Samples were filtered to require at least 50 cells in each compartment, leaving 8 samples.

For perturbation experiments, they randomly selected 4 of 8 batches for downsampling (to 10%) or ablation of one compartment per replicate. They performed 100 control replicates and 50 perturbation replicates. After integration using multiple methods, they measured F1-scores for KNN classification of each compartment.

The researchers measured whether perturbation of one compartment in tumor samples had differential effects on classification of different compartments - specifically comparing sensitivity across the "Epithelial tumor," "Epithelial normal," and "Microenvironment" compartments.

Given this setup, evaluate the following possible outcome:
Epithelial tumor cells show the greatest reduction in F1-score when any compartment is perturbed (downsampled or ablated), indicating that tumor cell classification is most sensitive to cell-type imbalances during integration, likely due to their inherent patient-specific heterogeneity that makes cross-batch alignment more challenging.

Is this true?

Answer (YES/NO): NO